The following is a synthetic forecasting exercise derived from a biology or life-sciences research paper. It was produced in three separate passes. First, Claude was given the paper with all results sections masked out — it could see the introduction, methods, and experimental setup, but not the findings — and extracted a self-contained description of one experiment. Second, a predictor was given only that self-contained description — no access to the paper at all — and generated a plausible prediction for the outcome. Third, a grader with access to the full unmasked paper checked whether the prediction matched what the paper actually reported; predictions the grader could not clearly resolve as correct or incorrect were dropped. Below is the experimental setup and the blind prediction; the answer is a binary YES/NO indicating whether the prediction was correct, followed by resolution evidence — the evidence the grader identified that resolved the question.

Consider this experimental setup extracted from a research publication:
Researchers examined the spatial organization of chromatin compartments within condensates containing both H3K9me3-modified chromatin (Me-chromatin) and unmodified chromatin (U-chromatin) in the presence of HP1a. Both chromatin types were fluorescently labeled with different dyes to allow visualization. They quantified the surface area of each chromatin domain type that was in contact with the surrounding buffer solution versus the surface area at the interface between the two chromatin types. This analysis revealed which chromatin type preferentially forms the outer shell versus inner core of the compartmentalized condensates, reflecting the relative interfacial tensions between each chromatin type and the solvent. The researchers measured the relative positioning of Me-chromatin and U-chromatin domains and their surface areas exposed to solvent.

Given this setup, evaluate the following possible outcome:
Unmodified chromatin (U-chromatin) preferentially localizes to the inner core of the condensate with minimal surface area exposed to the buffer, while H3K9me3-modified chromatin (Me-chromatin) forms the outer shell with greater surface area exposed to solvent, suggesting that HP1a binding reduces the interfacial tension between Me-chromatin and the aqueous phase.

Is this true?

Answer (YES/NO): YES